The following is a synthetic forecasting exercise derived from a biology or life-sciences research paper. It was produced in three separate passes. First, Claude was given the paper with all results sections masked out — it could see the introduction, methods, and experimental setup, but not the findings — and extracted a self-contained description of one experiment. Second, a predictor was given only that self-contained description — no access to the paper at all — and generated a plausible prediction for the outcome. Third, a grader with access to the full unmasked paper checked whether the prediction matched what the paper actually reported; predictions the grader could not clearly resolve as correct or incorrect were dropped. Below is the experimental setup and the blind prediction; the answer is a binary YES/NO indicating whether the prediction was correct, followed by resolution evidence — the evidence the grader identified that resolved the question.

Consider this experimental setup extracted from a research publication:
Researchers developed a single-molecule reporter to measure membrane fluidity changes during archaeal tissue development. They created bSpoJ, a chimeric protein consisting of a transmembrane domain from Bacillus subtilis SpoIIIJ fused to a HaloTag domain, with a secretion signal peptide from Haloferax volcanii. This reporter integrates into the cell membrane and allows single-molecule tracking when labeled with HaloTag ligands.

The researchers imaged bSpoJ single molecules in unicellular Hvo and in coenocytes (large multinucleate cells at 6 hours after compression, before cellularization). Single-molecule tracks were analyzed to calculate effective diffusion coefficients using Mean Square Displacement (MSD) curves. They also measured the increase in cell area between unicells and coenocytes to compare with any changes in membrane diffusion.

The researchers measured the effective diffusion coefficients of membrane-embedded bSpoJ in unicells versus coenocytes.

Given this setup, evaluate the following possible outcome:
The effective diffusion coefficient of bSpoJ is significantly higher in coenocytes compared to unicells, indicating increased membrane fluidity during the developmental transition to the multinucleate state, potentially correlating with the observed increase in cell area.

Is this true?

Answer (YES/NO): NO